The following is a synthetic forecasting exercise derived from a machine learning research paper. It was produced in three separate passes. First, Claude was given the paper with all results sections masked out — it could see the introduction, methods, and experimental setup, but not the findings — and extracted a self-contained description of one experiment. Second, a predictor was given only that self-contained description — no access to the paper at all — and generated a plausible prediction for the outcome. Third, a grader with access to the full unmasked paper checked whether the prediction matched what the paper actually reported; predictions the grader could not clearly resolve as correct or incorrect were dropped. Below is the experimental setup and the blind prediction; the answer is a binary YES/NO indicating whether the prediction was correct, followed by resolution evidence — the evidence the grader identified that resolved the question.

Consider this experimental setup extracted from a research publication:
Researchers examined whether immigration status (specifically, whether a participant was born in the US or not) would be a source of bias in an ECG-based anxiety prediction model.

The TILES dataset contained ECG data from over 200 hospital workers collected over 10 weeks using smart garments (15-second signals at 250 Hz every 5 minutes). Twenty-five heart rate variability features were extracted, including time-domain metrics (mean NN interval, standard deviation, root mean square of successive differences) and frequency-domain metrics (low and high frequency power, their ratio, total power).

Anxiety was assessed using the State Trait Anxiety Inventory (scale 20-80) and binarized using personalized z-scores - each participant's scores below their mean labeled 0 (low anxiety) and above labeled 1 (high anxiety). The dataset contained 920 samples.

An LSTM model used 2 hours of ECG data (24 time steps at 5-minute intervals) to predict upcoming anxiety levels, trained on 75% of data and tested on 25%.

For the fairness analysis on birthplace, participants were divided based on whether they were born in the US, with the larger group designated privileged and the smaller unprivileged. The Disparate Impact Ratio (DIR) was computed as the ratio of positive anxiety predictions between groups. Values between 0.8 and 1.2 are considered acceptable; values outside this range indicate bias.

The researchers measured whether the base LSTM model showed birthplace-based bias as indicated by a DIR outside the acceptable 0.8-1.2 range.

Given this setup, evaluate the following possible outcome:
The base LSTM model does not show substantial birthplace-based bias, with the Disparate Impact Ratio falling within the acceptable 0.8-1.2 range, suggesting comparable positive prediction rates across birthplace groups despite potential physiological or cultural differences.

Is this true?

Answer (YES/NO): NO